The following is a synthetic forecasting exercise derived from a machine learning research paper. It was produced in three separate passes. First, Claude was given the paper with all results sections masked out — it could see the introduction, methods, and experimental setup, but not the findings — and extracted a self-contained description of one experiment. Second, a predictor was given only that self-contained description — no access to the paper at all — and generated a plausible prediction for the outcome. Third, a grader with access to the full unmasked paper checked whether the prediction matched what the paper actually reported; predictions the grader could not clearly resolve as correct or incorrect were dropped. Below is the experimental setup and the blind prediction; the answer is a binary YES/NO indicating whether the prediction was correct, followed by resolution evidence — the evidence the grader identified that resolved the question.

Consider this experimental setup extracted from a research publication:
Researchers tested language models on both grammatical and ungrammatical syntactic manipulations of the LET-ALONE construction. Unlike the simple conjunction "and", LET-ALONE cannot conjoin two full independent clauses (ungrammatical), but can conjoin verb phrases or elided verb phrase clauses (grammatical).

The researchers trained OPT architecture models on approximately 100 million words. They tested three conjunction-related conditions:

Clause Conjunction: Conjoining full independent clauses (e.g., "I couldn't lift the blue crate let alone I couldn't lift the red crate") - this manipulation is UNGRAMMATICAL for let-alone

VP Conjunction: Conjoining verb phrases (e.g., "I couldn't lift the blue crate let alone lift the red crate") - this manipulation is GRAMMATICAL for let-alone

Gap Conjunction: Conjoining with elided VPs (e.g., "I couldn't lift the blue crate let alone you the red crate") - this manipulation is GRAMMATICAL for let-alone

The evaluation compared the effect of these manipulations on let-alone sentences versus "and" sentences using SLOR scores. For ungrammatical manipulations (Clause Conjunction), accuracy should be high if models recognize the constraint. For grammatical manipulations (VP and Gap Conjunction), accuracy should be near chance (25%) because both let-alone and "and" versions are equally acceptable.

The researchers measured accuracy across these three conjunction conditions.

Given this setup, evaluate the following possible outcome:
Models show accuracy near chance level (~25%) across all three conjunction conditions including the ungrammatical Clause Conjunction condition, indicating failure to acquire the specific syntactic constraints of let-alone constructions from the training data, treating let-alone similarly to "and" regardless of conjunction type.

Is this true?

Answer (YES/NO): NO